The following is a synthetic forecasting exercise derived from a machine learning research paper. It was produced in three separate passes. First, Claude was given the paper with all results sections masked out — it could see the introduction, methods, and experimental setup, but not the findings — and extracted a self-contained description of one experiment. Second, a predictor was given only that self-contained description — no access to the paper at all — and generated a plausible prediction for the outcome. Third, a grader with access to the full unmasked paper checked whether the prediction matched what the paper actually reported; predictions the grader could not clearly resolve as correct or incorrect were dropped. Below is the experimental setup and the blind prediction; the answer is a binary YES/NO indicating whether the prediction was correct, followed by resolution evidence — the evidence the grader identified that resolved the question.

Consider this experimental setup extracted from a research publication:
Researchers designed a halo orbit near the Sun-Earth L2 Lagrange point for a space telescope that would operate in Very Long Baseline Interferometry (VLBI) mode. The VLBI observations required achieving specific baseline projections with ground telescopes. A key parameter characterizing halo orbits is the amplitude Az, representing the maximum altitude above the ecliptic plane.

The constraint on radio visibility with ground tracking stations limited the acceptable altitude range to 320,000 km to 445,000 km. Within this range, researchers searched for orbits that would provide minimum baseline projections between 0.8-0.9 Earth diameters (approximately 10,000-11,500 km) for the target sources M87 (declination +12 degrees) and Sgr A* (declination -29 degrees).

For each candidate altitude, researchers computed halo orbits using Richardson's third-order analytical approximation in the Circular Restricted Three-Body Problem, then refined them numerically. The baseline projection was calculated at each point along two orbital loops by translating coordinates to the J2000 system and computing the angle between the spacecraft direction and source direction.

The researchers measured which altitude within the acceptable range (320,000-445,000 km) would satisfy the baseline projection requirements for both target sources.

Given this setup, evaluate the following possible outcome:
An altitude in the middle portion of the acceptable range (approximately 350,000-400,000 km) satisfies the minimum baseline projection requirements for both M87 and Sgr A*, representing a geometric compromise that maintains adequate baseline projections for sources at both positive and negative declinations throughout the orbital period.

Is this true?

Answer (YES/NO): YES